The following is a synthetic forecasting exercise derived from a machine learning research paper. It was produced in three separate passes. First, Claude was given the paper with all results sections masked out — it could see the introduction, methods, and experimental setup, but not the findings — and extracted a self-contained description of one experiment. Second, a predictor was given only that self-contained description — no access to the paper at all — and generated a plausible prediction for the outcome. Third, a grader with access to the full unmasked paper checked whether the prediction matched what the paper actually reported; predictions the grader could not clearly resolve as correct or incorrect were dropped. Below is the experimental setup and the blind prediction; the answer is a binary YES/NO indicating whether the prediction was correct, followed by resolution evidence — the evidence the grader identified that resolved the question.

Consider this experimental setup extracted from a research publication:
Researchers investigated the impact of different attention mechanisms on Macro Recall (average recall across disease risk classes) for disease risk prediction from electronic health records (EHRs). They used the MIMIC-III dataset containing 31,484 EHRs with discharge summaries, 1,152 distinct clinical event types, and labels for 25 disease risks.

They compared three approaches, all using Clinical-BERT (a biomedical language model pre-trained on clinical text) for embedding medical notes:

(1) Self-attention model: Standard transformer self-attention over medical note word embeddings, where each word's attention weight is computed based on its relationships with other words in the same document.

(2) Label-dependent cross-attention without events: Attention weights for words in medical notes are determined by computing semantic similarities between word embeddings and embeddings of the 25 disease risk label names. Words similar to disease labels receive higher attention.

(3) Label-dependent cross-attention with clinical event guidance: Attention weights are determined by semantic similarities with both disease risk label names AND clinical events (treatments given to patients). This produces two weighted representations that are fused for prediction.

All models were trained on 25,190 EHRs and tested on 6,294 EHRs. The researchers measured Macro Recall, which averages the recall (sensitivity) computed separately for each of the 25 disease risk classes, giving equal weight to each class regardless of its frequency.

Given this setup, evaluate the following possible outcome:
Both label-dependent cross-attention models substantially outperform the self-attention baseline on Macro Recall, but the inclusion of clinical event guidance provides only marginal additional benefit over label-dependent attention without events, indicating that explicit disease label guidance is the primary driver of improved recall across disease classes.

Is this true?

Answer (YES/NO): NO